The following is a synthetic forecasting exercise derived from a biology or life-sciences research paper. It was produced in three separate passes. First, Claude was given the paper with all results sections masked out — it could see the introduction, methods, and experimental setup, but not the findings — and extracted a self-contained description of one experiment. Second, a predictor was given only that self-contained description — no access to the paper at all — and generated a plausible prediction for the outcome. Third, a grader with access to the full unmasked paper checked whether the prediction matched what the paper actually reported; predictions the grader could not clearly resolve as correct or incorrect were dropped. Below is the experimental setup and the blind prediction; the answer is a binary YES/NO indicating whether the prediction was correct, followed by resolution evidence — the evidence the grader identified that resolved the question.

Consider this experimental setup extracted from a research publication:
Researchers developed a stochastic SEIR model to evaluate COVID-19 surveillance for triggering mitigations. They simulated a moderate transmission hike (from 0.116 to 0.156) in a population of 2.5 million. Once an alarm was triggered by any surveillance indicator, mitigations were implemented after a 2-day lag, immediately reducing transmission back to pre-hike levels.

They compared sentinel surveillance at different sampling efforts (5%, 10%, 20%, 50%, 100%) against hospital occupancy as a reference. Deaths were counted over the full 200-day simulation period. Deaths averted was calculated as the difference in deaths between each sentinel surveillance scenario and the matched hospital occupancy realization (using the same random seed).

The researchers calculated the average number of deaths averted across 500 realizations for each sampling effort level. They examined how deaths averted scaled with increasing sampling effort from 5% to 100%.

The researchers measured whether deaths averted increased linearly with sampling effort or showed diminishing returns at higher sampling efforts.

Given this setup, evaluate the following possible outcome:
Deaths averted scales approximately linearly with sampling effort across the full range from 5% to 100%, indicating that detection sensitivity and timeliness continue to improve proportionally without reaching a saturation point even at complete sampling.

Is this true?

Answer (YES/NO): NO